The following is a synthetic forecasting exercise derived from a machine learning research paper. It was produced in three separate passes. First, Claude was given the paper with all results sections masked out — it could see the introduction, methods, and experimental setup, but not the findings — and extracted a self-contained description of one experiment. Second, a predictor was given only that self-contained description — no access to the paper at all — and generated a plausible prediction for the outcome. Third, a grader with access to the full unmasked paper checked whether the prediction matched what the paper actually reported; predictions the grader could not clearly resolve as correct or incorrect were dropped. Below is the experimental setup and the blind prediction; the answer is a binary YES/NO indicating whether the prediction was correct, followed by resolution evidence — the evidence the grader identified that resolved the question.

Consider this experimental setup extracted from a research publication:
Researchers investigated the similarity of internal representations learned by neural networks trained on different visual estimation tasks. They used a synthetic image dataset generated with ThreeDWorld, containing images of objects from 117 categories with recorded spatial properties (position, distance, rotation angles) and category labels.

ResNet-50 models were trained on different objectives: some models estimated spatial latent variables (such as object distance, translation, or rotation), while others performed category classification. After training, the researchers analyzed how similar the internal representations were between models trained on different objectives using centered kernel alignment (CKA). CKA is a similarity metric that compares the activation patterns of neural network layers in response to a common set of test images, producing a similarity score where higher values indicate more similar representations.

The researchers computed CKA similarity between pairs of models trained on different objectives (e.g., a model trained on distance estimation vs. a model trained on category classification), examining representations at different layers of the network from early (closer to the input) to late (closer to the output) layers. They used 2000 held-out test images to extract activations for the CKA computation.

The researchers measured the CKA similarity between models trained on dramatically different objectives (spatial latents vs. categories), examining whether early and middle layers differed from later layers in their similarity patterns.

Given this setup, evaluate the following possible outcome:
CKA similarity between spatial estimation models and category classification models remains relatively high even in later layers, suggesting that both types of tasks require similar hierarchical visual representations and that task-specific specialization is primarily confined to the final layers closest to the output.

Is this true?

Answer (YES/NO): NO